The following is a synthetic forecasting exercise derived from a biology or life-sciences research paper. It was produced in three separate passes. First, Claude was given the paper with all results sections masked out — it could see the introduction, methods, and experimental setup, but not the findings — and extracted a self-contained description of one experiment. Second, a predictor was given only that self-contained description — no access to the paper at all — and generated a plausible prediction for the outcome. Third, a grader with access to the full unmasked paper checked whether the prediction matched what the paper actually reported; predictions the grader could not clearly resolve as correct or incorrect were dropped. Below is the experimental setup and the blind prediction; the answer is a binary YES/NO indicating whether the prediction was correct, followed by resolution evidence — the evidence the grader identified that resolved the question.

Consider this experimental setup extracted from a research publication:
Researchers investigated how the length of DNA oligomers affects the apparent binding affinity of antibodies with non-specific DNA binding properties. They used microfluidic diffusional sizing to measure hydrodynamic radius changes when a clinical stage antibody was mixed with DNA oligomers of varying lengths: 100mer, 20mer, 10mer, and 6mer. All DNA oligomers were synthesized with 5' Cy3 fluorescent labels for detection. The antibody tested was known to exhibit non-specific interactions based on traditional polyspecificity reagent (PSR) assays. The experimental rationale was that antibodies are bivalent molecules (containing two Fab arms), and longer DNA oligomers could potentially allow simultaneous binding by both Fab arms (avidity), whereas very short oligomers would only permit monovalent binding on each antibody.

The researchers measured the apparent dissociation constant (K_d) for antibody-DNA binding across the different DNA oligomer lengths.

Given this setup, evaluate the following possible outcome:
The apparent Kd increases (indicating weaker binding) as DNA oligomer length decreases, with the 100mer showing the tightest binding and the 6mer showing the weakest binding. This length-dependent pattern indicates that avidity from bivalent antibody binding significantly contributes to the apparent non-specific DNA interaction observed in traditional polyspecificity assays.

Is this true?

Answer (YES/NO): YES